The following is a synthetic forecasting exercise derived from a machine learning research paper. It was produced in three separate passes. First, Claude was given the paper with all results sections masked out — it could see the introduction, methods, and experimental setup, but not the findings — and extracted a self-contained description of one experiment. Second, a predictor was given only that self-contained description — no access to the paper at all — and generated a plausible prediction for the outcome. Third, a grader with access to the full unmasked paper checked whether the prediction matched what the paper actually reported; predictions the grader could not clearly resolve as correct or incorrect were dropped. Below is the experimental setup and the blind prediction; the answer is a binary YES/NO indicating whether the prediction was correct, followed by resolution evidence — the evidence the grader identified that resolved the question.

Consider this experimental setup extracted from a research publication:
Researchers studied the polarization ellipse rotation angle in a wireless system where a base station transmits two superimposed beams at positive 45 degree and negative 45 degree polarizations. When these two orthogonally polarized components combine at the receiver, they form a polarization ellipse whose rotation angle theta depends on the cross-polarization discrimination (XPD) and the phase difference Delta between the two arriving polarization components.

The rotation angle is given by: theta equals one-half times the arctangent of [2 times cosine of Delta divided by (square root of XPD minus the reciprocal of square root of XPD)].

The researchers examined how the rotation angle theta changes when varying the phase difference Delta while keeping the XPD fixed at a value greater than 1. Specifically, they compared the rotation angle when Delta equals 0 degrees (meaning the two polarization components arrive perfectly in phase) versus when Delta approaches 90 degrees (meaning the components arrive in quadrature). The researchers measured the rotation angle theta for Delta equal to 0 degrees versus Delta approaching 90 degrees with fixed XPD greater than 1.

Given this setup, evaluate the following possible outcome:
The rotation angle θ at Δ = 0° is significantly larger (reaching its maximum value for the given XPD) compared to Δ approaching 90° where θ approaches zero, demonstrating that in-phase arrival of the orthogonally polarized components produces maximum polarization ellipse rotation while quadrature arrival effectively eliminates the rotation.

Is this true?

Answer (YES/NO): YES